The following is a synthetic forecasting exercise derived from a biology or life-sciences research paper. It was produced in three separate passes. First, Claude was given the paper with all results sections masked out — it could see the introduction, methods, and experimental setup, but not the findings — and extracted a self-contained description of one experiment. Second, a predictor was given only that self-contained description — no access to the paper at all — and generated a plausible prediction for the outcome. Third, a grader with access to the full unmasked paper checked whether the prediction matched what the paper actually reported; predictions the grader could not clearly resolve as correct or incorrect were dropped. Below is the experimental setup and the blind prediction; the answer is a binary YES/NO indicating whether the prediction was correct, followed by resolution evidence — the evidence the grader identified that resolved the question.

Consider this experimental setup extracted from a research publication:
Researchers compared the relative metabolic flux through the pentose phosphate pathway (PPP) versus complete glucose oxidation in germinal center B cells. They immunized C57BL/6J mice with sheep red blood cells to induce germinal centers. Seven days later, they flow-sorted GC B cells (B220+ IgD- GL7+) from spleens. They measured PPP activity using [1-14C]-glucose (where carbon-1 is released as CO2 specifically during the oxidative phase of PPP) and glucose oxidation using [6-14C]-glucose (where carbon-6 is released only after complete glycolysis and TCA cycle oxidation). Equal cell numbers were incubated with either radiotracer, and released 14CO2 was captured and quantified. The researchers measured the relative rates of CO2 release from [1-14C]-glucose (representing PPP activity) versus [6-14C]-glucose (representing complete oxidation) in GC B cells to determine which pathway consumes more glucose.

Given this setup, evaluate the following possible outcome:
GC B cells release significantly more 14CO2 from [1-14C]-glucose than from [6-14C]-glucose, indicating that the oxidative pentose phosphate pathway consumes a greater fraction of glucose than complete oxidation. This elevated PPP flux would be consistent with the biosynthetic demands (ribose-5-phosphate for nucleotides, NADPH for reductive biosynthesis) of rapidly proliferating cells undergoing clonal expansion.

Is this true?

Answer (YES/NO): YES